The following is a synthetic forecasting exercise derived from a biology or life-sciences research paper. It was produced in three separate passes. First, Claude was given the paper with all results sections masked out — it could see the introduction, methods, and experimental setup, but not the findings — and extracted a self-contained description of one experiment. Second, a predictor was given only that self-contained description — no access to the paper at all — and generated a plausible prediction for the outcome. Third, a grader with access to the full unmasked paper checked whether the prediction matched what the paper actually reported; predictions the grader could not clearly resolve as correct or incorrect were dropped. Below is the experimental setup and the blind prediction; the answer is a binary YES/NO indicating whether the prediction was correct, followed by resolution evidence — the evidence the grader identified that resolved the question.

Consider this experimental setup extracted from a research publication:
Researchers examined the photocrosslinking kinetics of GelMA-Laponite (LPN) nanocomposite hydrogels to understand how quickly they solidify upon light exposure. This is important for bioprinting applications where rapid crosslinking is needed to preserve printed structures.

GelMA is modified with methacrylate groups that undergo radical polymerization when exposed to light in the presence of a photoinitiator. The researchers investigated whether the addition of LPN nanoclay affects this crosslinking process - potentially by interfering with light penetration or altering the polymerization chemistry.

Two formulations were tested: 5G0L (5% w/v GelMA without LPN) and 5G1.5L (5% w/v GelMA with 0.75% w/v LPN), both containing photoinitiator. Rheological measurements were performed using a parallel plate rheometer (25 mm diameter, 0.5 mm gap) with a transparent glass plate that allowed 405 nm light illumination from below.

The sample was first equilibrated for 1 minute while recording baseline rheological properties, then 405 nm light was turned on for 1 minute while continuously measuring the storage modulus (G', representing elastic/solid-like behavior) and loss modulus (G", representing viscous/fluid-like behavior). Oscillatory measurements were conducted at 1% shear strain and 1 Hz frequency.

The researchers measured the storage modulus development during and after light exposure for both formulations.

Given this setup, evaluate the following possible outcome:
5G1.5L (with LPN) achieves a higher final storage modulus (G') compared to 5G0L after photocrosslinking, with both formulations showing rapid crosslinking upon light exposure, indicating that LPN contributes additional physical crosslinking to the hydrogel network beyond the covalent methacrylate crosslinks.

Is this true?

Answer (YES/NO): NO